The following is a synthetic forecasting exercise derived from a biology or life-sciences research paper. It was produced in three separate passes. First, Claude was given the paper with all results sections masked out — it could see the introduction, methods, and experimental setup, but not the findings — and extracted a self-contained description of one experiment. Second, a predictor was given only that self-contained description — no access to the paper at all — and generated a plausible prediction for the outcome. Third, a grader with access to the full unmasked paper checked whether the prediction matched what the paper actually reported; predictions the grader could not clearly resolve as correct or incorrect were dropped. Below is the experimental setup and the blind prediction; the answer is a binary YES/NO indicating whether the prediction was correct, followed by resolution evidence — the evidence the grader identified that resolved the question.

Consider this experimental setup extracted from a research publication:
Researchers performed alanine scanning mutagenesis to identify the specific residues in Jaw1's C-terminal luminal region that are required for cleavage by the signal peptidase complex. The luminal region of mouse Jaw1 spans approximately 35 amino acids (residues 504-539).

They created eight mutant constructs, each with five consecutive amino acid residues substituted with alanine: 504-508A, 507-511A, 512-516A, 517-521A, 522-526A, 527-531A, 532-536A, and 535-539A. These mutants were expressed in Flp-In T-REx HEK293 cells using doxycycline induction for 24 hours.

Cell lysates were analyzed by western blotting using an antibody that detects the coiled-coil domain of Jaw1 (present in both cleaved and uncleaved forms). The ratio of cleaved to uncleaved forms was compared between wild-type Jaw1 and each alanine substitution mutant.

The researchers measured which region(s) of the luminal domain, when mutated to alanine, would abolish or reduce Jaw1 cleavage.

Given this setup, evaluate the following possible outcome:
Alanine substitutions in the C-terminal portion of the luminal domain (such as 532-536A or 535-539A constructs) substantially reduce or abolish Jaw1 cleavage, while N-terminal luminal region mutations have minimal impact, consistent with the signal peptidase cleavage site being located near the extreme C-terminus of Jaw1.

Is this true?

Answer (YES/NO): NO